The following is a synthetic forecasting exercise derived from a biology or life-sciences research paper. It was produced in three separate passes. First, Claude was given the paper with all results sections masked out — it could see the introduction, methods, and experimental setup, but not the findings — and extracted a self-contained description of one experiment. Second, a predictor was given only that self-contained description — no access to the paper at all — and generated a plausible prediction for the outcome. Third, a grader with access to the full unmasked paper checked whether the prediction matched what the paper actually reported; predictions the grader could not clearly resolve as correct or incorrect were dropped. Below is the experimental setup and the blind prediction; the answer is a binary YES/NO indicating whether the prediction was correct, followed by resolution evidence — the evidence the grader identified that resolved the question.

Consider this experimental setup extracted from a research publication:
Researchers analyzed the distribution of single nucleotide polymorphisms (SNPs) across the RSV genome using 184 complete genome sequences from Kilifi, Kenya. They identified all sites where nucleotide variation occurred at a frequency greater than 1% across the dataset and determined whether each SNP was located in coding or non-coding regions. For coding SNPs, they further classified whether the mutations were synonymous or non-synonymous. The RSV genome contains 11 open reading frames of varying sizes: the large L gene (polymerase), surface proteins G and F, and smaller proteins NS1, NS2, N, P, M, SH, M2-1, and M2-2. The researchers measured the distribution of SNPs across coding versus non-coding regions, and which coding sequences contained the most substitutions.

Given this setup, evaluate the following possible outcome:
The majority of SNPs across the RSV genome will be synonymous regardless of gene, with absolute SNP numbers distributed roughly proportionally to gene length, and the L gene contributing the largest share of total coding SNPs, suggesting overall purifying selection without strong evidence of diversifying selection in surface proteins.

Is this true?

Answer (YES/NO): NO